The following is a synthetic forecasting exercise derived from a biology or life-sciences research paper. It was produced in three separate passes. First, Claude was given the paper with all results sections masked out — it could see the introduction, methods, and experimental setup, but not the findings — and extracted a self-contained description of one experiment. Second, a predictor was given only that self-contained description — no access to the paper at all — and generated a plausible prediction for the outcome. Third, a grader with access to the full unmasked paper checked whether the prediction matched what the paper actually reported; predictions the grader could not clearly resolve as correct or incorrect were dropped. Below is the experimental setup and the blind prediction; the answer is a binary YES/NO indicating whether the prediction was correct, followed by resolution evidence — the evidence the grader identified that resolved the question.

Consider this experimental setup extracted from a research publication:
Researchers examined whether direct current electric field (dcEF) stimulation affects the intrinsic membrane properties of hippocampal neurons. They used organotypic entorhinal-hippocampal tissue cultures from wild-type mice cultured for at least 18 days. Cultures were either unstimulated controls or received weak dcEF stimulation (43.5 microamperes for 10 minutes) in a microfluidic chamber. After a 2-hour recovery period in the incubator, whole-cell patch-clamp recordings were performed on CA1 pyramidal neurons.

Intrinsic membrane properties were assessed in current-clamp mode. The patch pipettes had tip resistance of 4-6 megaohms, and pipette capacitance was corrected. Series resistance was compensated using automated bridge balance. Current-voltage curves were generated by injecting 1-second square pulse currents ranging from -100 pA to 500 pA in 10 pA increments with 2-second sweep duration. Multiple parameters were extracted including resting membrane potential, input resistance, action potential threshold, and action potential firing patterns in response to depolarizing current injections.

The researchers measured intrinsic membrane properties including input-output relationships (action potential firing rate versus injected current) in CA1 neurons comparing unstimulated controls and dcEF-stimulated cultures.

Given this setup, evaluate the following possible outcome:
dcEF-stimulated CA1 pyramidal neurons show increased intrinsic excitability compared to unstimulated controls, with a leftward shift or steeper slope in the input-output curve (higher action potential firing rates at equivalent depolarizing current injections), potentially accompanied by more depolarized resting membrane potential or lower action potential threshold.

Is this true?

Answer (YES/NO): NO